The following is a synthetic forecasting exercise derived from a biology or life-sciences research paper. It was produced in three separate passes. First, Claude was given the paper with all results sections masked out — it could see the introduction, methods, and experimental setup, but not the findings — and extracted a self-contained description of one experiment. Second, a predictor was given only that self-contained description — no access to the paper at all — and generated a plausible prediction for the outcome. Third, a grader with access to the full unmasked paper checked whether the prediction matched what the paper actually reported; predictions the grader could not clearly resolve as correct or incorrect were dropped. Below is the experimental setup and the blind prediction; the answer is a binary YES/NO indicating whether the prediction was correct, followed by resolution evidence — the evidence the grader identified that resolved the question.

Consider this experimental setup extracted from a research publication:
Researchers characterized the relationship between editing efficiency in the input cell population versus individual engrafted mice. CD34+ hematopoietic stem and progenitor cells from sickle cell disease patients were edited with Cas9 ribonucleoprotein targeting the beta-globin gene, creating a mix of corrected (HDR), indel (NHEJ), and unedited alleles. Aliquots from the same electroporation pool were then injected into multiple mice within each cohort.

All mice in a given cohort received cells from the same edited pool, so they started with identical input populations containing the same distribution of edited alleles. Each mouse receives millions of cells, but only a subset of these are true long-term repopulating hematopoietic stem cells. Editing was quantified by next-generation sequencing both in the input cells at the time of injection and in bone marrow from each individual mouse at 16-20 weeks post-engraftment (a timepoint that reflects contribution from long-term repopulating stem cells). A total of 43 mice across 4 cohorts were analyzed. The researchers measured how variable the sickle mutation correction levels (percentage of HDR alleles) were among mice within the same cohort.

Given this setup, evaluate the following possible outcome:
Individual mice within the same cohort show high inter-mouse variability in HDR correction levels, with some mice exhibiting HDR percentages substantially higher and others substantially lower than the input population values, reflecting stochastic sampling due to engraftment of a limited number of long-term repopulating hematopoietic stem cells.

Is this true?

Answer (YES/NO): YES